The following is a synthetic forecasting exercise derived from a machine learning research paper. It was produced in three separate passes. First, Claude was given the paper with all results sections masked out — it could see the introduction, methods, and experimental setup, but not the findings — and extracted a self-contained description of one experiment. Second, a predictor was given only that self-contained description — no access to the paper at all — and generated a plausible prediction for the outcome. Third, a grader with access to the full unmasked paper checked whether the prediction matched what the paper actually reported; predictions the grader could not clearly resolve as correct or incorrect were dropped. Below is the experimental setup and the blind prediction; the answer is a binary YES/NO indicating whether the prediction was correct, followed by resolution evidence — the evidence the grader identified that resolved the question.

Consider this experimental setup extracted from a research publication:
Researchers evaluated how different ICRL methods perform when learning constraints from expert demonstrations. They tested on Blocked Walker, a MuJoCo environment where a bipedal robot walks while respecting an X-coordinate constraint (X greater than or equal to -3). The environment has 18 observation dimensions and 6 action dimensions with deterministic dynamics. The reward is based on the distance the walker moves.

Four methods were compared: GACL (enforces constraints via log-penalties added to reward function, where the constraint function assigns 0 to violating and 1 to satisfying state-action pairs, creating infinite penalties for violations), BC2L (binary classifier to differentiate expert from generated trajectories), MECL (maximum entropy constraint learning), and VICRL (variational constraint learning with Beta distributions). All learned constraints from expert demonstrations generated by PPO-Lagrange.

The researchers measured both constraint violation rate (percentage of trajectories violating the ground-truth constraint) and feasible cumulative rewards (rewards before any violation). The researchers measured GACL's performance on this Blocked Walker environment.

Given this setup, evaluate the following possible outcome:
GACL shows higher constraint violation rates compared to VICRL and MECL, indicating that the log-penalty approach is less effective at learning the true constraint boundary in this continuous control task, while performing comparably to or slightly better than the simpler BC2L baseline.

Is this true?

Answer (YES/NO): NO